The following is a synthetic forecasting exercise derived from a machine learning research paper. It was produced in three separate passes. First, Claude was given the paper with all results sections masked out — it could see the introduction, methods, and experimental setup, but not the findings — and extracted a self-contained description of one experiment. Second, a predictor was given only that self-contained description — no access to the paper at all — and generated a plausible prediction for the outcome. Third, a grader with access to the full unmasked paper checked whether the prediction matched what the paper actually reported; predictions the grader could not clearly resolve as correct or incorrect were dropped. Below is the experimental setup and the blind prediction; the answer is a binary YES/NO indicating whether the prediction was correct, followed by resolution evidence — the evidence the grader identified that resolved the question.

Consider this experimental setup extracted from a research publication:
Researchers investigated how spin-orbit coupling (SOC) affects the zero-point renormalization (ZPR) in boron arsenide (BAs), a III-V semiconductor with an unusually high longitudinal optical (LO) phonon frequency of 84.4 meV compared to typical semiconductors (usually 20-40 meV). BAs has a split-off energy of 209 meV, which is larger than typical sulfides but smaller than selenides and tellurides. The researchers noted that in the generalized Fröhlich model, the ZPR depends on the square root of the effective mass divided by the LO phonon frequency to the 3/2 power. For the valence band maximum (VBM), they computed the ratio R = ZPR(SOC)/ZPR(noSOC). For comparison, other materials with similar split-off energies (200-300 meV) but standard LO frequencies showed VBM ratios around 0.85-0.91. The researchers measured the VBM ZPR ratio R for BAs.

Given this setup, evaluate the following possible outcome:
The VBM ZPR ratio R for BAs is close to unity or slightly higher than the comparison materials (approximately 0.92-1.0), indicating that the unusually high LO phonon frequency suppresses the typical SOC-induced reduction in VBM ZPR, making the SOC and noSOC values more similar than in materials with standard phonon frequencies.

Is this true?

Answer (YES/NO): NO